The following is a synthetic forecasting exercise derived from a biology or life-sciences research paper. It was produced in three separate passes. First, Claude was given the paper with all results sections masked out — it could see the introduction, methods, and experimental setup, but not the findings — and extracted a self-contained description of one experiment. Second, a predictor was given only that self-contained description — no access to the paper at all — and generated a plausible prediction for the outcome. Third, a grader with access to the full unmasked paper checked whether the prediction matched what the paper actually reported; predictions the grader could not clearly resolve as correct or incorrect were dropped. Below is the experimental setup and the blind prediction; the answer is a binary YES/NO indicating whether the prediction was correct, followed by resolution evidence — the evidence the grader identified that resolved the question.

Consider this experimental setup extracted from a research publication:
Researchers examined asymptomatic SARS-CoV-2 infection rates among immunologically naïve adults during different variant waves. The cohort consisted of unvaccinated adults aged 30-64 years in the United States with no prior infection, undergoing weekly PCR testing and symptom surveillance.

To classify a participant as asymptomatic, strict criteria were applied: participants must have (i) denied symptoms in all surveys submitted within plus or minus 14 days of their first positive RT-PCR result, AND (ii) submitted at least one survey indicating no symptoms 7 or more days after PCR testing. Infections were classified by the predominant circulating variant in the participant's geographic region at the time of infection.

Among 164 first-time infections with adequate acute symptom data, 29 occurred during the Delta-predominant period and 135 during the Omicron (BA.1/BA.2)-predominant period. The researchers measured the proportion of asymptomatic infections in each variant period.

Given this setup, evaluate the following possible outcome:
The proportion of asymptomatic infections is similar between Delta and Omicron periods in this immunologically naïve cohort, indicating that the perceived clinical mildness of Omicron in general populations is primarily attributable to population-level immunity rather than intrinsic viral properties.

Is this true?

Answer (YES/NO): NO